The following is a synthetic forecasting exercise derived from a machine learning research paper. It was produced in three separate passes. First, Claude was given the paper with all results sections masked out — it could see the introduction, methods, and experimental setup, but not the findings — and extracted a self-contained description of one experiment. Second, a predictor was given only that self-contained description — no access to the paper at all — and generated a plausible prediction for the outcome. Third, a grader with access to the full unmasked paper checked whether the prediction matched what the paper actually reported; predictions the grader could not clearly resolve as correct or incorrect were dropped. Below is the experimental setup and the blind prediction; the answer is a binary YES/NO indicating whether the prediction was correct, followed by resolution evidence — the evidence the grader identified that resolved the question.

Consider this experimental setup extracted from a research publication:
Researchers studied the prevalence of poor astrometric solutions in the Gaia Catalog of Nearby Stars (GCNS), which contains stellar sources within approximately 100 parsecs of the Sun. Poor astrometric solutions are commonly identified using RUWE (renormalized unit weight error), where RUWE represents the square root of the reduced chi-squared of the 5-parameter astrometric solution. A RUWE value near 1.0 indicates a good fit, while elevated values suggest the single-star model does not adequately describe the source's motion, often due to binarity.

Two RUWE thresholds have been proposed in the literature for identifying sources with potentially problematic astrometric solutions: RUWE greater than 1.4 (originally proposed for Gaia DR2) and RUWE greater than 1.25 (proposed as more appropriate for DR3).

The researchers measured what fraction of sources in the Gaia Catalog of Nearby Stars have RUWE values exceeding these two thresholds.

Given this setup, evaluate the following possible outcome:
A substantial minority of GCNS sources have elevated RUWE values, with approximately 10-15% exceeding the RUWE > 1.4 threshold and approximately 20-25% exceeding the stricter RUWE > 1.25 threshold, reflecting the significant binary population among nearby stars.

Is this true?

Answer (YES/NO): NO